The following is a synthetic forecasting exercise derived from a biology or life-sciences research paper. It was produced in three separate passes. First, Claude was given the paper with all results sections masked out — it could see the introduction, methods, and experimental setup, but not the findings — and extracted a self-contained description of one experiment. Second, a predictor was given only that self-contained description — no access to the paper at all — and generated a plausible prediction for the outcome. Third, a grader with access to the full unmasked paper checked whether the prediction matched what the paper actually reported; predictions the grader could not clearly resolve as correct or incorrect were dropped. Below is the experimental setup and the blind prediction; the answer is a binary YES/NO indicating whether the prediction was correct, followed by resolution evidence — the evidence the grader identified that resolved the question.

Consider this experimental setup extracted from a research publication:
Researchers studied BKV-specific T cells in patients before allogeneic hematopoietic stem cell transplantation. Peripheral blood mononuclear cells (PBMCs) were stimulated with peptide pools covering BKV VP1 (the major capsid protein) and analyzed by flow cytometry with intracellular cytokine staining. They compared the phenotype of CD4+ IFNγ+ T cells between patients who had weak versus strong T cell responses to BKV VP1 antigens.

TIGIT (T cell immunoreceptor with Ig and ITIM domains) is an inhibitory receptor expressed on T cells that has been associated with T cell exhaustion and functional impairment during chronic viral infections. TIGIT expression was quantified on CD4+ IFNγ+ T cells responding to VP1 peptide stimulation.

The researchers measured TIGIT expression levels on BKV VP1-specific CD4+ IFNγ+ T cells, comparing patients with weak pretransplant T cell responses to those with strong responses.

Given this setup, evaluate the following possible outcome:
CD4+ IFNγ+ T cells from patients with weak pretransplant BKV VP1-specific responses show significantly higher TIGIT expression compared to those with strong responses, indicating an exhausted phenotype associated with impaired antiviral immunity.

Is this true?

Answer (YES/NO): YES